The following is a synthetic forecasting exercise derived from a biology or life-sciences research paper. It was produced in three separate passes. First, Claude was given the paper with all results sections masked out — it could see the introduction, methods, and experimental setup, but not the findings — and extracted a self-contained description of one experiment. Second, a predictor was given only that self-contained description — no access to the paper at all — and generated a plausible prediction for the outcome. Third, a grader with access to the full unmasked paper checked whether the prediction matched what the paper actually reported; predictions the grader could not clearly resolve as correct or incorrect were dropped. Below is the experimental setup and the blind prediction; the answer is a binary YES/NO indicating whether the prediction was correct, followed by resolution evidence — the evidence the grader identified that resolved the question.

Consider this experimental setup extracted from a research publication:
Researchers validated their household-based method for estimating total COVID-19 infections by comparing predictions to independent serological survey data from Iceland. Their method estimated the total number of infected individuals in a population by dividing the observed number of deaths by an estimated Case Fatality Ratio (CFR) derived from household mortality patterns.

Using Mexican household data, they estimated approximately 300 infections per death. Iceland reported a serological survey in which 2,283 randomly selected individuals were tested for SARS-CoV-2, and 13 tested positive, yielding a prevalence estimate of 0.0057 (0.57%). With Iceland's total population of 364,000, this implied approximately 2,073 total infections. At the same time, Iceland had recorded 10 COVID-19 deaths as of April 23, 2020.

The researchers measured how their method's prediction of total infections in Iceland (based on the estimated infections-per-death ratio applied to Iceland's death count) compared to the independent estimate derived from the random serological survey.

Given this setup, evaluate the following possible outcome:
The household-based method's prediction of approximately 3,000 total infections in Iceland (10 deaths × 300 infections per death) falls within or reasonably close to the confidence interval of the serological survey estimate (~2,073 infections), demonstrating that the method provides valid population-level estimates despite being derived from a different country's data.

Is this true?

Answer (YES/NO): NO